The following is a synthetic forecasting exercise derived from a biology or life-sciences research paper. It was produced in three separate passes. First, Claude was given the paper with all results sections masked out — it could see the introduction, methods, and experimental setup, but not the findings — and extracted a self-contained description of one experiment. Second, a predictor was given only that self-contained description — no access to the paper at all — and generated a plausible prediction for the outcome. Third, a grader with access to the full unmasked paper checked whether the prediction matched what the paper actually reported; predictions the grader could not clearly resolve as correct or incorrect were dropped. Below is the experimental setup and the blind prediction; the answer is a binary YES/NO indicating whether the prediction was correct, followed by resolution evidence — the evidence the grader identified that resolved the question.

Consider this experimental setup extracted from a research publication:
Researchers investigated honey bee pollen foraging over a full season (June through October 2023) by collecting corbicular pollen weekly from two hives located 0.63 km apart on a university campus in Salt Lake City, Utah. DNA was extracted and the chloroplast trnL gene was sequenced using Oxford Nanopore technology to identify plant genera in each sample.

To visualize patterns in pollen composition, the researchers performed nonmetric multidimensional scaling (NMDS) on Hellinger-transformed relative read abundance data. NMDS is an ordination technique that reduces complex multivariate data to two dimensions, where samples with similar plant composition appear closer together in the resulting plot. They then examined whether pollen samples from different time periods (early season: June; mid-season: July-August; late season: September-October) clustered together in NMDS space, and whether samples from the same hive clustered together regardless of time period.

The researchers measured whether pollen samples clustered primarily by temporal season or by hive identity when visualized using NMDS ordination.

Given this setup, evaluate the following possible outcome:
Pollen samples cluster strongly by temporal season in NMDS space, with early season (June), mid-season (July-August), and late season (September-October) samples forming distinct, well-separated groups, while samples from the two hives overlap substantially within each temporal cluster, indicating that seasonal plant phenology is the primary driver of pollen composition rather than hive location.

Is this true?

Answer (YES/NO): NO